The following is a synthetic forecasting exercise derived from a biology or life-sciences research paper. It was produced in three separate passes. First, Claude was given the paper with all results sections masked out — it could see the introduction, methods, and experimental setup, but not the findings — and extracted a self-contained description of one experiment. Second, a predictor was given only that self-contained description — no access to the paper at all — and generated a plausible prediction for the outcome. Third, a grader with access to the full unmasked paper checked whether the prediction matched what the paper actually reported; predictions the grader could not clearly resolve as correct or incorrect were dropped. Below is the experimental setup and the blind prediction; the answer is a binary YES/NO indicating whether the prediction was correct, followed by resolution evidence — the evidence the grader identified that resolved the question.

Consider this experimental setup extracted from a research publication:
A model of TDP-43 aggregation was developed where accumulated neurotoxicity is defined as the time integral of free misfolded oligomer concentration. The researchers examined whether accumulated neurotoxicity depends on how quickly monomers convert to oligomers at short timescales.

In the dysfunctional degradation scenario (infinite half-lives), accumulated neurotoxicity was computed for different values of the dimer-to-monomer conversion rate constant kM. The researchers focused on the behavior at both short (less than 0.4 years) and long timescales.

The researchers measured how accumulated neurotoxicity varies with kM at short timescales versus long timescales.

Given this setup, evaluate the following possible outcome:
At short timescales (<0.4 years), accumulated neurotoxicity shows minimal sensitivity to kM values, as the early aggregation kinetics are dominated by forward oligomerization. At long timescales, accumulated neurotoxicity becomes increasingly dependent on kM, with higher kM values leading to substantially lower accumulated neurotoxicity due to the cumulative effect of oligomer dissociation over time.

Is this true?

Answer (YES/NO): NO